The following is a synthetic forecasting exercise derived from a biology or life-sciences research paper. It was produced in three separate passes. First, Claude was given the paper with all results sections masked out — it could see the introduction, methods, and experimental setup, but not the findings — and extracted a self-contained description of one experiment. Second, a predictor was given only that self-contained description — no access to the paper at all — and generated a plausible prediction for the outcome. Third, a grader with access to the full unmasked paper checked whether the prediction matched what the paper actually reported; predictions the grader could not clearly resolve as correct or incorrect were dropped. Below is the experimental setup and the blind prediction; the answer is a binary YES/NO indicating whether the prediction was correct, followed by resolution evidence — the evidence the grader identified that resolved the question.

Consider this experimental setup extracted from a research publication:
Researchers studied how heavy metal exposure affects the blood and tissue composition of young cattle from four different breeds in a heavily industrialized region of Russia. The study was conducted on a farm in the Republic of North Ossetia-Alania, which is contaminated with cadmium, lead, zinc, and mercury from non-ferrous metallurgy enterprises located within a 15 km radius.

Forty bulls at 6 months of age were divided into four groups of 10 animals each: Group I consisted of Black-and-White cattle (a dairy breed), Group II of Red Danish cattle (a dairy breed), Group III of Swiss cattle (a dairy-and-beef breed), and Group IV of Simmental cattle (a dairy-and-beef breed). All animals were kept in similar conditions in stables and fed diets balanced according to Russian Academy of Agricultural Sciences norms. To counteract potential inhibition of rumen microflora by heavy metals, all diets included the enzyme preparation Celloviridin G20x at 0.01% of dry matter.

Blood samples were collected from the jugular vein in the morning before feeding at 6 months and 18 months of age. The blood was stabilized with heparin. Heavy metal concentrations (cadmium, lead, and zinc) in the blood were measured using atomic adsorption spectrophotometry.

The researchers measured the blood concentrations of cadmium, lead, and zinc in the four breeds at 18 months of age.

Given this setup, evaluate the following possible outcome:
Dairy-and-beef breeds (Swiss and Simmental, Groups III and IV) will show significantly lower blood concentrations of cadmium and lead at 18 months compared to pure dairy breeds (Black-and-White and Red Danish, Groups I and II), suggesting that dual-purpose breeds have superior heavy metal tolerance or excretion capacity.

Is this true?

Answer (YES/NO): NO